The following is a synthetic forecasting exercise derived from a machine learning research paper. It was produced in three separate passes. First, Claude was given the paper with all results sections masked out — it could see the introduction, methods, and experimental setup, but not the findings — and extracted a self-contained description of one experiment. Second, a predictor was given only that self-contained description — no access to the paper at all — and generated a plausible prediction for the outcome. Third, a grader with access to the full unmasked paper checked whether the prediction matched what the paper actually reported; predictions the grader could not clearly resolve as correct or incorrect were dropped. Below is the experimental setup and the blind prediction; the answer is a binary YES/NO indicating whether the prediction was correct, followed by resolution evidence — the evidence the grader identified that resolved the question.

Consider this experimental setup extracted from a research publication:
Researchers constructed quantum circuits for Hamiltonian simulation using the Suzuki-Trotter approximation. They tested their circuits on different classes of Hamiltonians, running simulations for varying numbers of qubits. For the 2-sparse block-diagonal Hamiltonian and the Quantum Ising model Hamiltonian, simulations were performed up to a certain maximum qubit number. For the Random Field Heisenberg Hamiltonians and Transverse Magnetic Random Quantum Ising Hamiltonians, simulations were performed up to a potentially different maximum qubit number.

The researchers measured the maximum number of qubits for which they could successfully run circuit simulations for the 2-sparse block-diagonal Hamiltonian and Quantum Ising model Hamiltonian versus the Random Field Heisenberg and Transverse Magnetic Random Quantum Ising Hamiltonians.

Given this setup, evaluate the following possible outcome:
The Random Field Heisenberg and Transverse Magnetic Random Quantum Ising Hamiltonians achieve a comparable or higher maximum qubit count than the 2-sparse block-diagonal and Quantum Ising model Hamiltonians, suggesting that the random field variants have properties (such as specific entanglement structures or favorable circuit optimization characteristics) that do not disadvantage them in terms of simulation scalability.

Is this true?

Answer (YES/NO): NO